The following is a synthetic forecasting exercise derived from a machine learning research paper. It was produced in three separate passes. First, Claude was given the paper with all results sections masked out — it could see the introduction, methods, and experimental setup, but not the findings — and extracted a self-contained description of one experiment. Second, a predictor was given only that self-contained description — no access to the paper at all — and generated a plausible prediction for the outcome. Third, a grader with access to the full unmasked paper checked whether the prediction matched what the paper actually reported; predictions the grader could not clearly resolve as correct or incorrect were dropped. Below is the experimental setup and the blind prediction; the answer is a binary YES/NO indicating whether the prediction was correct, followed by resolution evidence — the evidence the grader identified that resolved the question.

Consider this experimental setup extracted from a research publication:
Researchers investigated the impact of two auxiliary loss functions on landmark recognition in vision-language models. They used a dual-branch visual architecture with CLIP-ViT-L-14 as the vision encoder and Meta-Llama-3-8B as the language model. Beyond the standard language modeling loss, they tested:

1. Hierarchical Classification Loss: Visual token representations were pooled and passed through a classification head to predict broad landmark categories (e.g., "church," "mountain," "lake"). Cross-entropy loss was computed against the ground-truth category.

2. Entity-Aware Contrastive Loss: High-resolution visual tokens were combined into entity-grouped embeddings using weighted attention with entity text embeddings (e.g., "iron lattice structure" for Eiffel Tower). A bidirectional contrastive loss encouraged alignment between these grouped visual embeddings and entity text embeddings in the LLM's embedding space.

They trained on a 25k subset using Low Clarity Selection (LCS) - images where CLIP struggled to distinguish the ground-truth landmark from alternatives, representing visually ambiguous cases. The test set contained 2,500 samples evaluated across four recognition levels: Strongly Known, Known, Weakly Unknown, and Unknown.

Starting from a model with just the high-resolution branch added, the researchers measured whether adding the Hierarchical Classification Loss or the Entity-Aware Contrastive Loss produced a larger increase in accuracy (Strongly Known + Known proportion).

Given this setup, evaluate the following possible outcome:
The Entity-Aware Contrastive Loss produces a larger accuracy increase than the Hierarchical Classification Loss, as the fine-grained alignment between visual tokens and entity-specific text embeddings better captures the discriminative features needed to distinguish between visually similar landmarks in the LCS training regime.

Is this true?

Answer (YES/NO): NO